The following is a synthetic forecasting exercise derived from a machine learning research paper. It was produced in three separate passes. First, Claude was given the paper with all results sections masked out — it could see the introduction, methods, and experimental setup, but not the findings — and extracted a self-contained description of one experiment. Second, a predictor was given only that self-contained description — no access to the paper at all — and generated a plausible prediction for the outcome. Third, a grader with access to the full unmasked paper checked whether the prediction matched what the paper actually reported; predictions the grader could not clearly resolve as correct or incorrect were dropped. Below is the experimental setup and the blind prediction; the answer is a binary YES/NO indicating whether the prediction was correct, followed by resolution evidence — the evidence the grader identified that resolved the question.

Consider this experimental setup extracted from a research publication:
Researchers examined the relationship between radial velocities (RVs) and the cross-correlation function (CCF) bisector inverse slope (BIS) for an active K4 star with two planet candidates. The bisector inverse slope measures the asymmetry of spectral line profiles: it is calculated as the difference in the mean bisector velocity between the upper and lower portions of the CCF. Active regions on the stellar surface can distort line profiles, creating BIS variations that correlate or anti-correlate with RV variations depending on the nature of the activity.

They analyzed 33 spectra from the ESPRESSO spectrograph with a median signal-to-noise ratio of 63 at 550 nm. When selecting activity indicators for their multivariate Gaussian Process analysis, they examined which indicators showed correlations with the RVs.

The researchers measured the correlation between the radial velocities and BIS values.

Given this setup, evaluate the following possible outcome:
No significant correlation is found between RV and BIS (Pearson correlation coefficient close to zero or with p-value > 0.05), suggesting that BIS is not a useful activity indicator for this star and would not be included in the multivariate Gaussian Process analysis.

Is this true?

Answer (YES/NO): NO